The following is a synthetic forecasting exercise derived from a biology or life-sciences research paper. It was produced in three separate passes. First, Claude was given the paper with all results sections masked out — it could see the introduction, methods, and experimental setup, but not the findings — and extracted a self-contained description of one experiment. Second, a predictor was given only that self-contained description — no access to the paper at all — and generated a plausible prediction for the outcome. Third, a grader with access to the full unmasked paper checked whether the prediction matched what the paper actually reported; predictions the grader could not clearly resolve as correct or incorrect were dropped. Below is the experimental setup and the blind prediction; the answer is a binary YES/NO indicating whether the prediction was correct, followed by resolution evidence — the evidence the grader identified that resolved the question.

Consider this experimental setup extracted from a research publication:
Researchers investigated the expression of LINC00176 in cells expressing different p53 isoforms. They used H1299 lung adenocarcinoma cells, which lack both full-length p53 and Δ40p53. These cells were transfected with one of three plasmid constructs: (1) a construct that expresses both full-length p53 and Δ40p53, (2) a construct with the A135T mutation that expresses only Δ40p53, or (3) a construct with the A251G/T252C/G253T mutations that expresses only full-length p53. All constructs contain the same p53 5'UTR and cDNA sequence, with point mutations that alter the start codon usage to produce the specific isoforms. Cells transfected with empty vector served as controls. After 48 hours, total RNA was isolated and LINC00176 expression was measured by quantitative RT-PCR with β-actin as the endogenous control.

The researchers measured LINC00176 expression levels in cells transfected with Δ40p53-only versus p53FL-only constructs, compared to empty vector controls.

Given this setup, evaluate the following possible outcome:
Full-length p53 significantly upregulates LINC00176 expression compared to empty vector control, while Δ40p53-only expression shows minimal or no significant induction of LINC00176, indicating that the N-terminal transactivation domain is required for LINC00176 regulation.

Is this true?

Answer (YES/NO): NO